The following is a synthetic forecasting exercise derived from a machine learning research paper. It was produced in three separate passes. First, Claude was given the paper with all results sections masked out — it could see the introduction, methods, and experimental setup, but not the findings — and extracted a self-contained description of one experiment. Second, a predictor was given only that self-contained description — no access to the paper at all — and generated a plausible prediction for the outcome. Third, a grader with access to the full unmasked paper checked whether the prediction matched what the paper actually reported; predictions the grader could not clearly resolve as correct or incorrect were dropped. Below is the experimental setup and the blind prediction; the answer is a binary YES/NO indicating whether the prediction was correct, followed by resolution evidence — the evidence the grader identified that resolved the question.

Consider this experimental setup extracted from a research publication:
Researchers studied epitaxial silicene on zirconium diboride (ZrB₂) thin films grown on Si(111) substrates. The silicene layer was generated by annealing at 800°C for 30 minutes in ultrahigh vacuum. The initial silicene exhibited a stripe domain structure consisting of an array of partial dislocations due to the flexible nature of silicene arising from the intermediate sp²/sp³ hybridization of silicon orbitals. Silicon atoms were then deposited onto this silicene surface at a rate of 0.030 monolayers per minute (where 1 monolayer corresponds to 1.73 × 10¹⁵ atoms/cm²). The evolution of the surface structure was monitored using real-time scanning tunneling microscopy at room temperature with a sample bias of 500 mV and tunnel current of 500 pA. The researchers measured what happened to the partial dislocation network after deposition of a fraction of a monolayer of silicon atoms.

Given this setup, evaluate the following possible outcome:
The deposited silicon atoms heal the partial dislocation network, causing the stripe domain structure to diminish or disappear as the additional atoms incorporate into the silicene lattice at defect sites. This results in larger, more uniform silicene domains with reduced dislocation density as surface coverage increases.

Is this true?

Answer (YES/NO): YES